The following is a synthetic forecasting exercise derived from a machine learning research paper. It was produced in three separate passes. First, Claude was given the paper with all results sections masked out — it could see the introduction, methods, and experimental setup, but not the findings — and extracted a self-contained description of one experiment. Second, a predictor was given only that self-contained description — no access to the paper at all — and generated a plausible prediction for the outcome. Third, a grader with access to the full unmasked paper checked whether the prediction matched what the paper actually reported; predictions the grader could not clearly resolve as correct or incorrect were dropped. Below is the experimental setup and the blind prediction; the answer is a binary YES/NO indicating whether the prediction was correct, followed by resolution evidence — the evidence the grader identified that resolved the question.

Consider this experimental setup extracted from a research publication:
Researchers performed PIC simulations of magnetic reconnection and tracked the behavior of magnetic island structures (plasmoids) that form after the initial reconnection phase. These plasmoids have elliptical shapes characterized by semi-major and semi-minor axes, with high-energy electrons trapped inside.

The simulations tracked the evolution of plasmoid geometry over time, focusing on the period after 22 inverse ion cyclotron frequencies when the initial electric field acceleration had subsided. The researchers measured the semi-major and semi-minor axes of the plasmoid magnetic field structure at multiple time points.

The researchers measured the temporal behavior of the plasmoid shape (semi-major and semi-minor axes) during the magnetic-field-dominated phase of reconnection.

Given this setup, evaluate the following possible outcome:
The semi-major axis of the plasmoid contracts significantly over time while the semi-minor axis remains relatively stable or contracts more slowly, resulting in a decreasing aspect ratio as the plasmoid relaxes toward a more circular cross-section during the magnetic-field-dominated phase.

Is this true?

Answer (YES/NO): NO